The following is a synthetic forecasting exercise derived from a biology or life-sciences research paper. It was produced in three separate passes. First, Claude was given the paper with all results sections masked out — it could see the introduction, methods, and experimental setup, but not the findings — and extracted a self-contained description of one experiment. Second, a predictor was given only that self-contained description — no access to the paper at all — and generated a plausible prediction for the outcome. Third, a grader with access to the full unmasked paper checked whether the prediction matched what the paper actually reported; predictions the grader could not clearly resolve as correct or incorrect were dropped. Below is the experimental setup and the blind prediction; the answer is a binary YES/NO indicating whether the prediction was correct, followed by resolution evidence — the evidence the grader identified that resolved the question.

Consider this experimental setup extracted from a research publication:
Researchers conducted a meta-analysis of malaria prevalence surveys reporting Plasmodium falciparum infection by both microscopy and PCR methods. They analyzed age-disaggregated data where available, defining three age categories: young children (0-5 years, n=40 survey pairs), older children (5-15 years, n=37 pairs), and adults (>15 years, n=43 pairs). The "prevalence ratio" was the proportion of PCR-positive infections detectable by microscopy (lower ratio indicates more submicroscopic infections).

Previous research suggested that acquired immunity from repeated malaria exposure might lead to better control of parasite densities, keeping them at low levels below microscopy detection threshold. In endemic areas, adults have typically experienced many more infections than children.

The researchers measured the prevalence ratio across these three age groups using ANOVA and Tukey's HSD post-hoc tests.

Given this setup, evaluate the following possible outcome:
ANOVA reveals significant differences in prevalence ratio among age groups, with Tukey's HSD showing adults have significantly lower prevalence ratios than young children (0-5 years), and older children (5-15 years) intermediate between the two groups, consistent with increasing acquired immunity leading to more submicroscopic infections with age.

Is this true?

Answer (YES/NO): YES